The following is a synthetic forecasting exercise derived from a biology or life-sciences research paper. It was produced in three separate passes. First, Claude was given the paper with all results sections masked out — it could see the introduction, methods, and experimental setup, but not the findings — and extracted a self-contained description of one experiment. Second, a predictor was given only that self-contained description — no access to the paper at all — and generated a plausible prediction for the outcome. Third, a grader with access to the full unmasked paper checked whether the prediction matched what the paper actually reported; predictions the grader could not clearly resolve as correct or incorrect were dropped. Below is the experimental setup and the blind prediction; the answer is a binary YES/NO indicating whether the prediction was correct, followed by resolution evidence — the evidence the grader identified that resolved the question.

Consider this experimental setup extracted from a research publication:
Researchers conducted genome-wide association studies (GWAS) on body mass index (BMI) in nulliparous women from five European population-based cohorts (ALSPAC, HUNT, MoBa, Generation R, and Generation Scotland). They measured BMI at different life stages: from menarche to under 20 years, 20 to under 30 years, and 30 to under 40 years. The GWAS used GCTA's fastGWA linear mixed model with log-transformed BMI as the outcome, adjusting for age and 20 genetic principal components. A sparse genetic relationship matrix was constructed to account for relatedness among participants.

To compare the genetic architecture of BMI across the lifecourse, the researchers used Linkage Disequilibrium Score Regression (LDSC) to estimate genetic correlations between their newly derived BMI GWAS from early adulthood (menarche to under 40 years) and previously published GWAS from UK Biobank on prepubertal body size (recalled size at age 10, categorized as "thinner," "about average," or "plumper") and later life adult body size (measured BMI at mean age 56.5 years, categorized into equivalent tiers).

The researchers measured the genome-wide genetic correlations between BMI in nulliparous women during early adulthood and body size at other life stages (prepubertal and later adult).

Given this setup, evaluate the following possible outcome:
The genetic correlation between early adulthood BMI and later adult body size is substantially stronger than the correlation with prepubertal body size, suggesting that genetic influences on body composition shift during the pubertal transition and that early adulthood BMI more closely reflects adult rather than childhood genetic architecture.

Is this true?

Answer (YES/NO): NO